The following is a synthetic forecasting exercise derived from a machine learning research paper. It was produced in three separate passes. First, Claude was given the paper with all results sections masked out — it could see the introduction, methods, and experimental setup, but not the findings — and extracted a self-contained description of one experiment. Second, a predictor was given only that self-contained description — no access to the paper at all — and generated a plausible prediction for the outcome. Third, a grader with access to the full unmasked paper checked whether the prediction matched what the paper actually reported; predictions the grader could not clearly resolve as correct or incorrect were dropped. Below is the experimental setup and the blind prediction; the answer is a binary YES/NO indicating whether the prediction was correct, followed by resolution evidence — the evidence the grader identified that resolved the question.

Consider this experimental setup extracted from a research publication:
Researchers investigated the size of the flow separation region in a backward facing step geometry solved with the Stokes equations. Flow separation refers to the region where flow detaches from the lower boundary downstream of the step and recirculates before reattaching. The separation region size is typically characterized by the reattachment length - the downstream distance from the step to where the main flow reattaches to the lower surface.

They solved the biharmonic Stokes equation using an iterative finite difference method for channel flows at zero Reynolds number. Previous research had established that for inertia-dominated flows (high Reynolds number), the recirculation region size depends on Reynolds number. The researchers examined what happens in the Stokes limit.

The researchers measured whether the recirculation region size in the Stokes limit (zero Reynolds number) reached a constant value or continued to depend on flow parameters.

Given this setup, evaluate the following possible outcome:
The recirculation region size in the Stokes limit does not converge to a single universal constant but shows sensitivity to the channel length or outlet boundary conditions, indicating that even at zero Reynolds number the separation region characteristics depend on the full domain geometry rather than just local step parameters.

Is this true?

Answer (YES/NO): NO